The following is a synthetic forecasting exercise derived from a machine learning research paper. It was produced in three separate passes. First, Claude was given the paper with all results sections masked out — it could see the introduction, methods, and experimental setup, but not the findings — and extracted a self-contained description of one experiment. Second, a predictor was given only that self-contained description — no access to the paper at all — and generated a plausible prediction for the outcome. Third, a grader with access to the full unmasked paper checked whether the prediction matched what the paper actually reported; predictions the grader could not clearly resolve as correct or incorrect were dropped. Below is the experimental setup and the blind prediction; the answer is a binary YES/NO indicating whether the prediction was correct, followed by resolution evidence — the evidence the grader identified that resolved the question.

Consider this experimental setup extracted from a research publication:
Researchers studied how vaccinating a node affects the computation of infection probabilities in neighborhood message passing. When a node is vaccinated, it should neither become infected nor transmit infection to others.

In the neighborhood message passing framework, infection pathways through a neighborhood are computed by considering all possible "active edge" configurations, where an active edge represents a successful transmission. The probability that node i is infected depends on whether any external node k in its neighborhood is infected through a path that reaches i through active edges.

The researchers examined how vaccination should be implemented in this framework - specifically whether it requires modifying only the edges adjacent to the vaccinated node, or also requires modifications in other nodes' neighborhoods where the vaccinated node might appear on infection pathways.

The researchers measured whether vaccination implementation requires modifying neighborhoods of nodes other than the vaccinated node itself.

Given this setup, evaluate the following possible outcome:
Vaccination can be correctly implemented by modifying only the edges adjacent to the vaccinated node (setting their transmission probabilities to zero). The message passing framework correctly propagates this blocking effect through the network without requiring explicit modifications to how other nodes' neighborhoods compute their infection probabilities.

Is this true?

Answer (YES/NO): NO